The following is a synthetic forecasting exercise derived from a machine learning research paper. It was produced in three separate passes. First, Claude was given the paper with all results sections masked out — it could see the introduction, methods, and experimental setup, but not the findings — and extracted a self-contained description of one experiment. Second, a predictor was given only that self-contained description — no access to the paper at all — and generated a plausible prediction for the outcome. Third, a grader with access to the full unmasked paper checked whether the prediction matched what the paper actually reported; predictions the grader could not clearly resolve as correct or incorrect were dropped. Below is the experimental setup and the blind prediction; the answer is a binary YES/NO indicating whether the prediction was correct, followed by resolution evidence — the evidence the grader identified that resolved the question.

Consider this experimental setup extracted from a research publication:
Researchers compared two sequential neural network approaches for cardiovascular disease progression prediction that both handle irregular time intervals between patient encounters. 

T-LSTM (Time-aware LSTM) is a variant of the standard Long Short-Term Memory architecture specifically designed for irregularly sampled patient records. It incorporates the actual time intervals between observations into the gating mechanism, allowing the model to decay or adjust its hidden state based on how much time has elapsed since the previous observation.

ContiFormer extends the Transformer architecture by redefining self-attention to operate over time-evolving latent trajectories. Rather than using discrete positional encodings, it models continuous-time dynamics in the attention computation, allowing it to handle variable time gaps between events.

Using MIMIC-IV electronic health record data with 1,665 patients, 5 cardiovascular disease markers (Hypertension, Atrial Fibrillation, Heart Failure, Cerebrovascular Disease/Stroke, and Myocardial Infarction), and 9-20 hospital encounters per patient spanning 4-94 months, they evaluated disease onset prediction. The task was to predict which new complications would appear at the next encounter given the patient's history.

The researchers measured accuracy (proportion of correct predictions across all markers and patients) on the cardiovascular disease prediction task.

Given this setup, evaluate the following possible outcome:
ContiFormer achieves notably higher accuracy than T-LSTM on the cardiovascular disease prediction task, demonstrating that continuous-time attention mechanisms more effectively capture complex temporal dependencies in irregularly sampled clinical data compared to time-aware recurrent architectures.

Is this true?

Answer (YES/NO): YES